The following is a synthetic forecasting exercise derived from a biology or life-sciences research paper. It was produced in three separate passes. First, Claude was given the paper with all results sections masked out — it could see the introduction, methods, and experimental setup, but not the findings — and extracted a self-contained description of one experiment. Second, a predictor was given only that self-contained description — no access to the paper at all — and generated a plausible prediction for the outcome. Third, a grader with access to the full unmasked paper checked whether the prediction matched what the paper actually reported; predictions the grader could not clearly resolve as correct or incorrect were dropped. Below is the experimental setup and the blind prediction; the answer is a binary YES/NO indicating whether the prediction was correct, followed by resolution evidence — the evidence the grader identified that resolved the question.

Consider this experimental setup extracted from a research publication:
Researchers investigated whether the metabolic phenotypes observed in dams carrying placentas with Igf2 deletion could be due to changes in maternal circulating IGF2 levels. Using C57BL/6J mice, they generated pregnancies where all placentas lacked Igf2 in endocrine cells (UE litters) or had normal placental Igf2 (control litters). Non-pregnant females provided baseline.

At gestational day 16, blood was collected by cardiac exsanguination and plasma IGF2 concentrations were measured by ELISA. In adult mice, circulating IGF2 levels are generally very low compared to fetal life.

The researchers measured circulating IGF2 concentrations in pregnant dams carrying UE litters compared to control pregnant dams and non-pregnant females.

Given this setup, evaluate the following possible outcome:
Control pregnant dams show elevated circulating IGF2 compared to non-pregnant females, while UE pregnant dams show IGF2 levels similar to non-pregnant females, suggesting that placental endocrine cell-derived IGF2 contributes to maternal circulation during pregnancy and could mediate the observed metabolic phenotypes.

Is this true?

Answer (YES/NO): NO